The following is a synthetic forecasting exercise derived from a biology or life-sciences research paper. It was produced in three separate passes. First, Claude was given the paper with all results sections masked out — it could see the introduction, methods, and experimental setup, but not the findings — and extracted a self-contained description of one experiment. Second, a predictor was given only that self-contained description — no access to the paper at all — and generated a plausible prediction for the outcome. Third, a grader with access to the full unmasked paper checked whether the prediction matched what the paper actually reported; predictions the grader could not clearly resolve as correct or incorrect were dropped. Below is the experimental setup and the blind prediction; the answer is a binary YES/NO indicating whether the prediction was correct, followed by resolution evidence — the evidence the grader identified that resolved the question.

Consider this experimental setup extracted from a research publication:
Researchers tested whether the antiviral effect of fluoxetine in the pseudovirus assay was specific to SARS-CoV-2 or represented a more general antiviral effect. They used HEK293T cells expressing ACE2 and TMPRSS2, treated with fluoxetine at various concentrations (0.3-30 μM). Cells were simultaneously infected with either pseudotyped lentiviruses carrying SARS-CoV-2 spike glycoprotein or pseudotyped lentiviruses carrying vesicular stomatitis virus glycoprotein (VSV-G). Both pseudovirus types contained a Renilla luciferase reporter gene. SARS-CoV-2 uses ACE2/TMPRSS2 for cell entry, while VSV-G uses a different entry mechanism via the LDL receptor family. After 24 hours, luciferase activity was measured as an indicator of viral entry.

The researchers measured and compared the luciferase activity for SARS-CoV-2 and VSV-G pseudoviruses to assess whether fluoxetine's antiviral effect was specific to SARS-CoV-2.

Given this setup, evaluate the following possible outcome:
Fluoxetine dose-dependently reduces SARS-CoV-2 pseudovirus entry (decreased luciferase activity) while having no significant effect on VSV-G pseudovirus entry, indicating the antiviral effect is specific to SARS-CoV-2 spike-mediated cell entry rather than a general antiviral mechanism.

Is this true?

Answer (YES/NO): NO